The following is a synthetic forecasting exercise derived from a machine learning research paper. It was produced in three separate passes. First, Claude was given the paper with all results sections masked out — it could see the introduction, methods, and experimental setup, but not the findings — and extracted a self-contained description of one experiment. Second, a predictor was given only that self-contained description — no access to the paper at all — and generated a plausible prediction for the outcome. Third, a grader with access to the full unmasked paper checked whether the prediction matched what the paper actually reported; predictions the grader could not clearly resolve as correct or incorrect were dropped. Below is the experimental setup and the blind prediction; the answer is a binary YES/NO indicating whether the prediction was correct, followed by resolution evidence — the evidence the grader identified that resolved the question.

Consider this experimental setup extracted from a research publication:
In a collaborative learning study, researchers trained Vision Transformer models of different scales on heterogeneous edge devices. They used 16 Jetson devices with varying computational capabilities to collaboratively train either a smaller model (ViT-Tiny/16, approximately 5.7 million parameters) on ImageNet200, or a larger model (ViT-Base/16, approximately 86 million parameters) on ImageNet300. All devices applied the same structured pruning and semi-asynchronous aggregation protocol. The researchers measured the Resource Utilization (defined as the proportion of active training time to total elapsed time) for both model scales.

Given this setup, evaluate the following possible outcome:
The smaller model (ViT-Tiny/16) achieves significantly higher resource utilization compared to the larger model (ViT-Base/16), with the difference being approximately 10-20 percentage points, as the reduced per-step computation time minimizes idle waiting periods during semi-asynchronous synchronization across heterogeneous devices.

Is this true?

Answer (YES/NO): NO